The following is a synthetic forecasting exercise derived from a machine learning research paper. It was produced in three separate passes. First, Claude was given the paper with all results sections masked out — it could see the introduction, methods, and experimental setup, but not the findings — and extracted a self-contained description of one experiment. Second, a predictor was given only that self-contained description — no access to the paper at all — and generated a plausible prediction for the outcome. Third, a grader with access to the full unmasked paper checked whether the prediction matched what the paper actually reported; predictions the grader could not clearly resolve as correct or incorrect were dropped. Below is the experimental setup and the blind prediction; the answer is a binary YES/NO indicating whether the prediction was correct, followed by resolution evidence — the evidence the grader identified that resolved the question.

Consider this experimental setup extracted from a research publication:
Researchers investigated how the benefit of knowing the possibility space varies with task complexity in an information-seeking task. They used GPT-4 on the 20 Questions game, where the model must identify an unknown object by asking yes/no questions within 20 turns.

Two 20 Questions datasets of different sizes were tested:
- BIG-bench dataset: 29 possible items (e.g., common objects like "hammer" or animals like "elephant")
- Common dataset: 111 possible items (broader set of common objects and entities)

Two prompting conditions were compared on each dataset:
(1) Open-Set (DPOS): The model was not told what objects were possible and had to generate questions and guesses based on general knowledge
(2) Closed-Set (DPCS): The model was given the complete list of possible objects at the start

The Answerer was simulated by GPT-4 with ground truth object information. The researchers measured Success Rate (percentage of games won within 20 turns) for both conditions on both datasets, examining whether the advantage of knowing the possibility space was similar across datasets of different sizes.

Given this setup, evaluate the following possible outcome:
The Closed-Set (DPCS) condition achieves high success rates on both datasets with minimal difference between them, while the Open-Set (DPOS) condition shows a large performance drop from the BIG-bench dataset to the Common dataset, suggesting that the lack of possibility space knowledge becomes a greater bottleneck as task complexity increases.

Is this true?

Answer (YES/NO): NO